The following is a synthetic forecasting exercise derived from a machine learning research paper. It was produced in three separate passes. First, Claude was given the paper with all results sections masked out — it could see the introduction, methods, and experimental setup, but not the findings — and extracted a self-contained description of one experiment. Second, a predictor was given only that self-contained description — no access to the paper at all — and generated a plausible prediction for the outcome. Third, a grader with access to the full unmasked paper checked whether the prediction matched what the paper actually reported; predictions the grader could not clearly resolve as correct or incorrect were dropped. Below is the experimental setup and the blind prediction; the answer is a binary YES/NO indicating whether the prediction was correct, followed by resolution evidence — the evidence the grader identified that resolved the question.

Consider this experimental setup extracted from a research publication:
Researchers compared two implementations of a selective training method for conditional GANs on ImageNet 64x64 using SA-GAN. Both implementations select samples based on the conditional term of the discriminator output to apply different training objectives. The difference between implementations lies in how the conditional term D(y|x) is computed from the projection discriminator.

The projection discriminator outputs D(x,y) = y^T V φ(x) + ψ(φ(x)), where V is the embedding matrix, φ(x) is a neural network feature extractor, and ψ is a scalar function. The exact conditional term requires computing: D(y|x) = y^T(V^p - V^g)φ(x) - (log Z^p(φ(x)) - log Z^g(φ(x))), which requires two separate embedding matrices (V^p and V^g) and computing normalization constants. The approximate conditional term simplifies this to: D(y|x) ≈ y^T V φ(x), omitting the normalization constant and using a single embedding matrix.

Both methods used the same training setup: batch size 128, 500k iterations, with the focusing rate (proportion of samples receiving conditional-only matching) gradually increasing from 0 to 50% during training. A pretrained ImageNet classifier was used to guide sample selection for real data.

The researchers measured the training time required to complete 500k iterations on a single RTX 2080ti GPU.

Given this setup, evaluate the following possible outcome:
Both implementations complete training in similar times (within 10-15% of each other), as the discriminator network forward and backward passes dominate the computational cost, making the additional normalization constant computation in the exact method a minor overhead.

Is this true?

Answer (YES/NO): NO